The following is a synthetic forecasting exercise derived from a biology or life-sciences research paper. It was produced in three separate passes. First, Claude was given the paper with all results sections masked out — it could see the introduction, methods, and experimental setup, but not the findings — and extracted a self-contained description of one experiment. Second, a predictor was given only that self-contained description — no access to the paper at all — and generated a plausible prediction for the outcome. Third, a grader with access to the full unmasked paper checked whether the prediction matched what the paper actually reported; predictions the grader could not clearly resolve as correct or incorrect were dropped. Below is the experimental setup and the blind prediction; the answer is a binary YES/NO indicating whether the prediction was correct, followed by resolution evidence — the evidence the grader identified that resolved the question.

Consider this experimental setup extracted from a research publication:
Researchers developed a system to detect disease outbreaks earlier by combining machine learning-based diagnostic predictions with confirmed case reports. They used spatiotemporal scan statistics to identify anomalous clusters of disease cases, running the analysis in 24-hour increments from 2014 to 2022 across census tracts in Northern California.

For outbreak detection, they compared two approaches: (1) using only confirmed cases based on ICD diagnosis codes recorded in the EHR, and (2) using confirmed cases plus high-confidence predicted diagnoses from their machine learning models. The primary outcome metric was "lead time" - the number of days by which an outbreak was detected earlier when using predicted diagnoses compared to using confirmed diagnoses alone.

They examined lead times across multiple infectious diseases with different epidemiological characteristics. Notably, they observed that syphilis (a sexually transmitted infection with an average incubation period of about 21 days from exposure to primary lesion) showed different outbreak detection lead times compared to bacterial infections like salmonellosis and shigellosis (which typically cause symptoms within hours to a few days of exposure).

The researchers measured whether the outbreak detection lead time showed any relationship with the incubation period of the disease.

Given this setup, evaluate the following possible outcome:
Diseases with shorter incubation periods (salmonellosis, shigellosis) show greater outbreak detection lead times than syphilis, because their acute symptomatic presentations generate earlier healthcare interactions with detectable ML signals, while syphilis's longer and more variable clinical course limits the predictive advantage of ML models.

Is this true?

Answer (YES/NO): NO